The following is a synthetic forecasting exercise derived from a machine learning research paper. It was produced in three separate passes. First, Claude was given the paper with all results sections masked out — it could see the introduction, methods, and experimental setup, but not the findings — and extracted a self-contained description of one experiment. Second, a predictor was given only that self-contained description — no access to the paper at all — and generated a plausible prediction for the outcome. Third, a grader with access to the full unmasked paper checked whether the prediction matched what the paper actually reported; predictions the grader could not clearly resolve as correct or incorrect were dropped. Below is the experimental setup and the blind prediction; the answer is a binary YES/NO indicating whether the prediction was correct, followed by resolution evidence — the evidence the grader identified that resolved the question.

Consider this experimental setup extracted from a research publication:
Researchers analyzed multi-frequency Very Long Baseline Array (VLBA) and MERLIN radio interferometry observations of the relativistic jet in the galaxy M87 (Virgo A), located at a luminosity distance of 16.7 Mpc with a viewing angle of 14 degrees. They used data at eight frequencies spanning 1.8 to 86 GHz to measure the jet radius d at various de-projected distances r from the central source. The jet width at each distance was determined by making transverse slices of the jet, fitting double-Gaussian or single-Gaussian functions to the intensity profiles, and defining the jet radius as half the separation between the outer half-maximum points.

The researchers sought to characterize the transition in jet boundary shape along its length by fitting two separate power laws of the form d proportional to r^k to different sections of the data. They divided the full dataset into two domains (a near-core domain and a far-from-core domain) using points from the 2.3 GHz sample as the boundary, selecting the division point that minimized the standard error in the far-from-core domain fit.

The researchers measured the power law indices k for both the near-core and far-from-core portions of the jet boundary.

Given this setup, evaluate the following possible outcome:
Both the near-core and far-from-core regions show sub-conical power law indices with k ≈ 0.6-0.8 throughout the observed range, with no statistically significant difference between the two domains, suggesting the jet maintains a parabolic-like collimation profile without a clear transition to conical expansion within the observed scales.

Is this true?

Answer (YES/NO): NO